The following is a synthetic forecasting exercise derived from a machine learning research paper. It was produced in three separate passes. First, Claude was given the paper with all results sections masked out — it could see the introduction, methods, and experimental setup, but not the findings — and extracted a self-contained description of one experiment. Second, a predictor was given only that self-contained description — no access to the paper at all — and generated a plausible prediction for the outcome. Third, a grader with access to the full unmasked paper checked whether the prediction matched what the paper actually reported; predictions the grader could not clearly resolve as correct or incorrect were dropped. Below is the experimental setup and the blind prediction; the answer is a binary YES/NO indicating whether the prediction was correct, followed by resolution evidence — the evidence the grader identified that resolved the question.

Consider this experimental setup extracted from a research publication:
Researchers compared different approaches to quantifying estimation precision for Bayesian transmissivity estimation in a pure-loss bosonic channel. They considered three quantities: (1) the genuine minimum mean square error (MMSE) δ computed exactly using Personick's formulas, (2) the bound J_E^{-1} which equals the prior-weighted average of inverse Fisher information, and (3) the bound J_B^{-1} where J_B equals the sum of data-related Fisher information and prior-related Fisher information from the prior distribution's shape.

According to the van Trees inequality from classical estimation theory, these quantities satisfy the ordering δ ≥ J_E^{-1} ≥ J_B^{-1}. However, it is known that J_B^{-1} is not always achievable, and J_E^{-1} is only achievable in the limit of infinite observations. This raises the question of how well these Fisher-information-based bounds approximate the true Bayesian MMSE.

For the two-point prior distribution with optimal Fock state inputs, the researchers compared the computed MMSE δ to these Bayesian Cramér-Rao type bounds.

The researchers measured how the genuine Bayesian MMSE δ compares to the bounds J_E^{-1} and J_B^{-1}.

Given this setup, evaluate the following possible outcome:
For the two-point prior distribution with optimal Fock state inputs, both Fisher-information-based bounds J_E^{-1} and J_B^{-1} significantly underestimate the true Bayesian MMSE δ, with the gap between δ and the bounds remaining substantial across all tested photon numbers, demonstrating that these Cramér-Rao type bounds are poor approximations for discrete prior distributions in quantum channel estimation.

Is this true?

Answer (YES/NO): NO